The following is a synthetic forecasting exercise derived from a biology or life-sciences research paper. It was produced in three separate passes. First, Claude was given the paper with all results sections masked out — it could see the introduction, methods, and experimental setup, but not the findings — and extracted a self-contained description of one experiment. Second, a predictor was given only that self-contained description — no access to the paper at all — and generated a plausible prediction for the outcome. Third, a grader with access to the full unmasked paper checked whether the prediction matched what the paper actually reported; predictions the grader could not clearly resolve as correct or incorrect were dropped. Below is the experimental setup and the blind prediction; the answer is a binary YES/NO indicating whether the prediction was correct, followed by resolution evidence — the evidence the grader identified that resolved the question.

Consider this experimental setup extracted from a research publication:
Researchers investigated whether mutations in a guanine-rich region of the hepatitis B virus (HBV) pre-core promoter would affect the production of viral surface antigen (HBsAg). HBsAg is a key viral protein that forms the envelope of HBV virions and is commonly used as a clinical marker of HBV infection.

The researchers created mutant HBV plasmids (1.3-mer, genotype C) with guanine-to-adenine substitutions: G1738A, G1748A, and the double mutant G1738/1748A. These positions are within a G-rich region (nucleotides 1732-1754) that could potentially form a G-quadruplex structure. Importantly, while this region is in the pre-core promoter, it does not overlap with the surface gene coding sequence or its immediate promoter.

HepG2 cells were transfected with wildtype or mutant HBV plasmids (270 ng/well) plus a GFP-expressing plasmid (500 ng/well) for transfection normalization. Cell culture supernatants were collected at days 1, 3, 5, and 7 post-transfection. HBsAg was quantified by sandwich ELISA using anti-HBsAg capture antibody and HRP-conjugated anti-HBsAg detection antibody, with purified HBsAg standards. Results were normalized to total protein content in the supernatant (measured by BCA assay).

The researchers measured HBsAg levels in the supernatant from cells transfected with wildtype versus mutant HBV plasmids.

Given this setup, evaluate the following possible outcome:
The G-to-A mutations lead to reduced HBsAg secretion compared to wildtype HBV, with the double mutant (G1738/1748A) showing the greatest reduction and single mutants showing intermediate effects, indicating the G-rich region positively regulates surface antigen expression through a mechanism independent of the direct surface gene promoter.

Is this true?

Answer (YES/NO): NO